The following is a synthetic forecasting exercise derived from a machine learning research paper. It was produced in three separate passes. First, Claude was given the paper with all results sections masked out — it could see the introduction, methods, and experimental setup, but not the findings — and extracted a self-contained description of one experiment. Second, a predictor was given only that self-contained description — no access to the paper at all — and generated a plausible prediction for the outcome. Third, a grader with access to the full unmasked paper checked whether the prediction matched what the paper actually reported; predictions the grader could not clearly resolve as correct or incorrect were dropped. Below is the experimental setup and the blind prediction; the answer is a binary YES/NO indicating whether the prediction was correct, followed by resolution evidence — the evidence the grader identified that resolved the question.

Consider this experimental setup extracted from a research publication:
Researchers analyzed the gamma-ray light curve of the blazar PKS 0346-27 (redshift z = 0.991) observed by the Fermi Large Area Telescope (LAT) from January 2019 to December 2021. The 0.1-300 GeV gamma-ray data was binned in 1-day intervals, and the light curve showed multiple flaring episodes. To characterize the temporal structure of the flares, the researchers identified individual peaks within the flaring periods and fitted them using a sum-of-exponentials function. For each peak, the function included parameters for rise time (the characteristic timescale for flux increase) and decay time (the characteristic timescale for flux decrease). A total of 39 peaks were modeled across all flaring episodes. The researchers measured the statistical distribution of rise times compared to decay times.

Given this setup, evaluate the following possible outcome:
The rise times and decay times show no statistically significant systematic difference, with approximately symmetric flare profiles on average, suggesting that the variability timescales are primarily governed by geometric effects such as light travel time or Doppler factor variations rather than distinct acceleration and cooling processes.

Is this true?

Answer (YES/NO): NO